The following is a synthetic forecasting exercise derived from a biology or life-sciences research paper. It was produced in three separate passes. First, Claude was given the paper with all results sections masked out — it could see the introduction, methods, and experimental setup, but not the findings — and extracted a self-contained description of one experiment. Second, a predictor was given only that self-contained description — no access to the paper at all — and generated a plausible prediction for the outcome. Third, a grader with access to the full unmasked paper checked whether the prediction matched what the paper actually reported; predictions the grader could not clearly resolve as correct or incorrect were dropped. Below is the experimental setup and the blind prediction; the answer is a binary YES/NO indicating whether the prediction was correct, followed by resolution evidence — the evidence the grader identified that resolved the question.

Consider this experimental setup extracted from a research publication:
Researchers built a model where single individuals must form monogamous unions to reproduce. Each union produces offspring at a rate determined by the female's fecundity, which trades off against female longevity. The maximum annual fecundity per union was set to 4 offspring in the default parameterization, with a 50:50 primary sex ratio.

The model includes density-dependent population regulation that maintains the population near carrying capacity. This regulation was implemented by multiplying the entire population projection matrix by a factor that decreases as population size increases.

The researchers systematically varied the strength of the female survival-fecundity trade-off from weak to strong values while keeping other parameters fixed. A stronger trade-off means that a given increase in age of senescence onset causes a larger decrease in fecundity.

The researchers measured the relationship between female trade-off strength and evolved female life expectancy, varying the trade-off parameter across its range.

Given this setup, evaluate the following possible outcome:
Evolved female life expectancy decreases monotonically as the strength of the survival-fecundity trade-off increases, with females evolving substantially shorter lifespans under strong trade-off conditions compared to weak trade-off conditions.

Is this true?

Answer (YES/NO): YES